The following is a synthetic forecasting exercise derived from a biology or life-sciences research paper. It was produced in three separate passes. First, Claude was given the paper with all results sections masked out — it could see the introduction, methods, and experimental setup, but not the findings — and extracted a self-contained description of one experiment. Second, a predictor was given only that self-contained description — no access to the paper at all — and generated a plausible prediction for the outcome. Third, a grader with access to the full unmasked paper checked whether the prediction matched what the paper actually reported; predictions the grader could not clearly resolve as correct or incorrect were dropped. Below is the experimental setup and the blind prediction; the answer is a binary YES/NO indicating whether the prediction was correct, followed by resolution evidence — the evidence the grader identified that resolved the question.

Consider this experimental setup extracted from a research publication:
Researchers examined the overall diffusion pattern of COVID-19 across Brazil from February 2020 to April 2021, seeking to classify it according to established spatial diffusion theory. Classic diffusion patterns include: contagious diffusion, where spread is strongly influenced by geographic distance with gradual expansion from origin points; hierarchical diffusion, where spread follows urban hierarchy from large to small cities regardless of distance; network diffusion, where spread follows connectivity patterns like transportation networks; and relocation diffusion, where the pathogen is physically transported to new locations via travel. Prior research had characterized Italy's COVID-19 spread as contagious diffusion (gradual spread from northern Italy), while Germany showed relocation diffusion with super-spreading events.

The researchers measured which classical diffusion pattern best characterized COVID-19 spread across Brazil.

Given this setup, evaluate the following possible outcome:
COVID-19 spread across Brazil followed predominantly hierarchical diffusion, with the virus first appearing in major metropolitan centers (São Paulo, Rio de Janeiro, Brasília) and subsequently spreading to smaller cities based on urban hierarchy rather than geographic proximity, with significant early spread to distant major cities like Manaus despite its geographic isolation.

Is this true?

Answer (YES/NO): NO